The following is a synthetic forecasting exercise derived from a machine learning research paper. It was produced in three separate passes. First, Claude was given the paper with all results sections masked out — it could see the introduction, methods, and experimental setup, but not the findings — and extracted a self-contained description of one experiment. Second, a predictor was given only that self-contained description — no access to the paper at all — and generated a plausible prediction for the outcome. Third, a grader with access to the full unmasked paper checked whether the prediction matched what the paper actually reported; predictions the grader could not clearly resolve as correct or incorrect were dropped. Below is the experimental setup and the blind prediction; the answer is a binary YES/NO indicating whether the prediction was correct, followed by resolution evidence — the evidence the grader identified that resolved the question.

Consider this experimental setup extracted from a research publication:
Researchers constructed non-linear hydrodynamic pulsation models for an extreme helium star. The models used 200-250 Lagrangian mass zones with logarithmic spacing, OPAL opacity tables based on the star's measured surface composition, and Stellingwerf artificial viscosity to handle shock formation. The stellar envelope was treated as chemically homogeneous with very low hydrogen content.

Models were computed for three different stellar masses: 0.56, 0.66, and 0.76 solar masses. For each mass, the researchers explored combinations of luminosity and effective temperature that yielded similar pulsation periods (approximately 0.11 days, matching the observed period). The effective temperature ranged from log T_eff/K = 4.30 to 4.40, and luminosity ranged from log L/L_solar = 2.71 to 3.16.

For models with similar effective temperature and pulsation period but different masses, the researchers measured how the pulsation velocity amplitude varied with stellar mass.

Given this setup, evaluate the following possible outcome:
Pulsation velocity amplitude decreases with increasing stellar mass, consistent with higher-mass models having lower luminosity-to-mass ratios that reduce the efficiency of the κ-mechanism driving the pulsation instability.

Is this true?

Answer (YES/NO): YES